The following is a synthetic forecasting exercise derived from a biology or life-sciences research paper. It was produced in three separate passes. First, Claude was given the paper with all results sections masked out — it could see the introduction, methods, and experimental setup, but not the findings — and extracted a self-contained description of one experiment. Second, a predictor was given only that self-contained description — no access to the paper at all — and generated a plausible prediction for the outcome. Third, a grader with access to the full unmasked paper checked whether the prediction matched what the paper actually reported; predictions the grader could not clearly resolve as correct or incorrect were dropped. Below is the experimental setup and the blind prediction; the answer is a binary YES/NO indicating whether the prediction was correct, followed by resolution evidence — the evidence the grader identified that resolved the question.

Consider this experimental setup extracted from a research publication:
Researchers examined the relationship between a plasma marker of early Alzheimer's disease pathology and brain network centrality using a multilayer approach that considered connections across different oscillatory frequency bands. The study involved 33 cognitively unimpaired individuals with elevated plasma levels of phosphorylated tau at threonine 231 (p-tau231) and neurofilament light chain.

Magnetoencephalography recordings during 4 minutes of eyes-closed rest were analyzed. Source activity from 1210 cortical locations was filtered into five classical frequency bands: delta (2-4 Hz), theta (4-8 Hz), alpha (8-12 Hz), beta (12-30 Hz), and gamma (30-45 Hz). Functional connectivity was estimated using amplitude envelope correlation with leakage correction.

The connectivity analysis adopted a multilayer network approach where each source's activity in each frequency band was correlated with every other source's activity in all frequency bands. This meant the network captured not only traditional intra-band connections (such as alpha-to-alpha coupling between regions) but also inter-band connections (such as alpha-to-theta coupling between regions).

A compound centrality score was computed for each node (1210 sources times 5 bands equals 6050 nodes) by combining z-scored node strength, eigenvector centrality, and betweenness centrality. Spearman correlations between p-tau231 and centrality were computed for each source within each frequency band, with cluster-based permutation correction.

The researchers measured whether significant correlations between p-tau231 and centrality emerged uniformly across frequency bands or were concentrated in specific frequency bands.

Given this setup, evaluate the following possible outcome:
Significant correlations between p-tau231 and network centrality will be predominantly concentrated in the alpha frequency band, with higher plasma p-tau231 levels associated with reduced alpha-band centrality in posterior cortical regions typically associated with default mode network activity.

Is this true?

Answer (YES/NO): NO